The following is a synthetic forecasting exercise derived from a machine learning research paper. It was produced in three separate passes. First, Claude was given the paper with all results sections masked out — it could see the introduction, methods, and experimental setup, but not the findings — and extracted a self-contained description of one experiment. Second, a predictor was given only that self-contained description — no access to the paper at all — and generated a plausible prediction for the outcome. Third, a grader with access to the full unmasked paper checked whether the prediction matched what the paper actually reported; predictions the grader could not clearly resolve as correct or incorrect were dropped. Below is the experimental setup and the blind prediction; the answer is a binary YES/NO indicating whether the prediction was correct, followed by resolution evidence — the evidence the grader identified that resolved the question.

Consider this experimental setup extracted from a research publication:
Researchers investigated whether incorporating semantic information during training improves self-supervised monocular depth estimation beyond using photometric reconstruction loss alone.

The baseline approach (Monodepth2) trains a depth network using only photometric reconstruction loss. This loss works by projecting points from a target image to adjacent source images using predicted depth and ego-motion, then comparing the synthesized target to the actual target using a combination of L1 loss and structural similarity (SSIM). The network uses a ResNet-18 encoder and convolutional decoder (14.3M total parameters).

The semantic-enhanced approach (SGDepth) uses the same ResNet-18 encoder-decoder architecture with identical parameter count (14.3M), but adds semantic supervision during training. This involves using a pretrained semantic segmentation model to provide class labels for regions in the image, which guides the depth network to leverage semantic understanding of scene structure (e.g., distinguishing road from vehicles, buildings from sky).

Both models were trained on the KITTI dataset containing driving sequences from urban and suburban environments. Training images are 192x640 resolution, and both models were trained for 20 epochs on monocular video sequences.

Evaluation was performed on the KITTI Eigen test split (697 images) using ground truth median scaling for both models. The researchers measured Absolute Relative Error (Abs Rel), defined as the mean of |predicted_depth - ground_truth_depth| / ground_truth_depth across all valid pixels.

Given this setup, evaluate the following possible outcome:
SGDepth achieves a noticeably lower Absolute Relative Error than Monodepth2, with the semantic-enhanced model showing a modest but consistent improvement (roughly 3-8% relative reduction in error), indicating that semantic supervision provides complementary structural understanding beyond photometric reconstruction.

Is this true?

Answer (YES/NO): NO